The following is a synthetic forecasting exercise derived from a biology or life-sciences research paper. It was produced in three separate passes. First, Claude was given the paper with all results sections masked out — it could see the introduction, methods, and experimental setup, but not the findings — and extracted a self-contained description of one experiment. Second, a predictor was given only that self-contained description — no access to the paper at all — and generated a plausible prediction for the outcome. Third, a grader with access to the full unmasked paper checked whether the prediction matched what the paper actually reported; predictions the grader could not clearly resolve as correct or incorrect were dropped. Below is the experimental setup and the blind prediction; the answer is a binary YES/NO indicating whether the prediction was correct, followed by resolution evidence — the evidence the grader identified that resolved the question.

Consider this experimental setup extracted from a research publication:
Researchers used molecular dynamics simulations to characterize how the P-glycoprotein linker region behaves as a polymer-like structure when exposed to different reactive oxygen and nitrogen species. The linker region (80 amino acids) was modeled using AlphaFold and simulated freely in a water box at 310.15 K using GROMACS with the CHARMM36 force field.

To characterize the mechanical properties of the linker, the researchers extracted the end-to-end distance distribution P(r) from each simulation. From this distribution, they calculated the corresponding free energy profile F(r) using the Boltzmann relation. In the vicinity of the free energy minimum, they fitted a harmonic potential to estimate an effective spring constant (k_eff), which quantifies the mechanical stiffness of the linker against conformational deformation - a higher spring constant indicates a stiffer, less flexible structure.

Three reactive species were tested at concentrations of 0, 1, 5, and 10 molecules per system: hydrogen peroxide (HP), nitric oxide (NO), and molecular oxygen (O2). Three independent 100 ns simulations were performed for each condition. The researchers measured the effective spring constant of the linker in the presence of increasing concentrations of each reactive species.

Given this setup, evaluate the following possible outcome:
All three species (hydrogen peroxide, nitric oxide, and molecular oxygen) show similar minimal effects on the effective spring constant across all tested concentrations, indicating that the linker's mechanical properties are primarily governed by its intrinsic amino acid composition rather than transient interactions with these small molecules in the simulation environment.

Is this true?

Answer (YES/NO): NO